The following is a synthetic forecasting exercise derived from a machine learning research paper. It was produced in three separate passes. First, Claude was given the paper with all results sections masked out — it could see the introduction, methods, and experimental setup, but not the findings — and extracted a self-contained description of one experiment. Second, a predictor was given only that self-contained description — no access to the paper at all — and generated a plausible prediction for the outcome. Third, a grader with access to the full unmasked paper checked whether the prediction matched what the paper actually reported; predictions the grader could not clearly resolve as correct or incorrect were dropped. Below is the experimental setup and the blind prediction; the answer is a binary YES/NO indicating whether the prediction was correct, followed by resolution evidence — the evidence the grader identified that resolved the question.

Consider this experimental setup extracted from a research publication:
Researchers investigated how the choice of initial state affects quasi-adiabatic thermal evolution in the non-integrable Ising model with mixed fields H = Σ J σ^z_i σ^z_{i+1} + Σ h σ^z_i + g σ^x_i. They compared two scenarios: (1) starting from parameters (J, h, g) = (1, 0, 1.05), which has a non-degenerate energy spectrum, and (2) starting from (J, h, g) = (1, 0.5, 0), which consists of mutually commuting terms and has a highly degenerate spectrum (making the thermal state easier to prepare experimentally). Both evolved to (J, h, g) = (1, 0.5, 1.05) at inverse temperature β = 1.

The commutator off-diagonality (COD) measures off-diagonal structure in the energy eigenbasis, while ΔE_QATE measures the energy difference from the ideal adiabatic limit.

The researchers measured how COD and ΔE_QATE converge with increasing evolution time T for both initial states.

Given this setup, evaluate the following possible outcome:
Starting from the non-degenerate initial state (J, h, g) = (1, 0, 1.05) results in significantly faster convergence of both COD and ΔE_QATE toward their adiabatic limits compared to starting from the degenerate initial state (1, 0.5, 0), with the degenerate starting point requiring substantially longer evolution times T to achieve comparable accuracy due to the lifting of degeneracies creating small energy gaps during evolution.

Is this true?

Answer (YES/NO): YES